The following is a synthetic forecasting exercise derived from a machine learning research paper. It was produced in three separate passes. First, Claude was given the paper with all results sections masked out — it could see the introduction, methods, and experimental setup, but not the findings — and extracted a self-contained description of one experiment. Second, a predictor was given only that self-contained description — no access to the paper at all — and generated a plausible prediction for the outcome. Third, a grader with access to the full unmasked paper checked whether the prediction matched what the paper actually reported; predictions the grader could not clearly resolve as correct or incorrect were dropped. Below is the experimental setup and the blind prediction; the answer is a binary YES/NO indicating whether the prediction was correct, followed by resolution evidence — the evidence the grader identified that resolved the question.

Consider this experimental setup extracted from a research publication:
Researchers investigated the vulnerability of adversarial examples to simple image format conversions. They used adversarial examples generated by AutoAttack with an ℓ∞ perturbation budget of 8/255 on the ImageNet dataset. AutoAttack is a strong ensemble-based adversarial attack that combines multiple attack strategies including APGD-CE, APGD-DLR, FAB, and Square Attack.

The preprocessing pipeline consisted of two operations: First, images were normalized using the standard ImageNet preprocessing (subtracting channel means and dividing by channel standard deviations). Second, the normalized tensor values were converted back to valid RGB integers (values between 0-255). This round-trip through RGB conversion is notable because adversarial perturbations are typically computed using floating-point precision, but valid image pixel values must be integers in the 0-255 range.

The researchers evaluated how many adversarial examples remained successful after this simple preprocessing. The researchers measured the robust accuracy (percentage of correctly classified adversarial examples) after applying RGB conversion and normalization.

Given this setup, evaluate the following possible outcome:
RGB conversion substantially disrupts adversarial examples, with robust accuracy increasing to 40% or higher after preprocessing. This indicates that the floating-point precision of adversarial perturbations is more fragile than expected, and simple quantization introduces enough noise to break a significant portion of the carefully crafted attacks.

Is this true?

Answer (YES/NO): NO